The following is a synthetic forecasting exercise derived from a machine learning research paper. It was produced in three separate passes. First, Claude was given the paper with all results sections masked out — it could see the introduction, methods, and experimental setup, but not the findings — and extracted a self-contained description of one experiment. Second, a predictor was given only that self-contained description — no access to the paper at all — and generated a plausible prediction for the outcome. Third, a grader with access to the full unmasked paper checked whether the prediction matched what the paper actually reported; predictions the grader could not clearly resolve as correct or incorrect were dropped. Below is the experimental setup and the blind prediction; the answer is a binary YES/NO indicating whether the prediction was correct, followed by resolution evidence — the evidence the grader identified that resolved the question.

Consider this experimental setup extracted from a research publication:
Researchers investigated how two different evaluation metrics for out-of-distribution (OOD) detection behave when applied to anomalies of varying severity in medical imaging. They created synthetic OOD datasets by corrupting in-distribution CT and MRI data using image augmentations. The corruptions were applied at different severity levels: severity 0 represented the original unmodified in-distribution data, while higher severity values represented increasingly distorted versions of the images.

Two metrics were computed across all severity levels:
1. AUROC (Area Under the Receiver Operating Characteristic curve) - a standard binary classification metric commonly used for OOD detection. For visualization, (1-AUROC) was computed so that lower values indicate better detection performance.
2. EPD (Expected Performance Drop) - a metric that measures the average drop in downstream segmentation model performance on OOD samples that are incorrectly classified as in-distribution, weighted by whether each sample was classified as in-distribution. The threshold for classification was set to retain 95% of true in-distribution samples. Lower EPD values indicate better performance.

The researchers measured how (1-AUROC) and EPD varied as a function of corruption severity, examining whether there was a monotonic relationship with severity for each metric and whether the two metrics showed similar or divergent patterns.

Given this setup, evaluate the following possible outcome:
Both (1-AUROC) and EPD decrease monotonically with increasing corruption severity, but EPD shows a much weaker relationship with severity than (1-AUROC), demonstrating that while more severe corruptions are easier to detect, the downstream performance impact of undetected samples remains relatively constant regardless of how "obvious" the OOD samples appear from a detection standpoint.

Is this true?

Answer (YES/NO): NO